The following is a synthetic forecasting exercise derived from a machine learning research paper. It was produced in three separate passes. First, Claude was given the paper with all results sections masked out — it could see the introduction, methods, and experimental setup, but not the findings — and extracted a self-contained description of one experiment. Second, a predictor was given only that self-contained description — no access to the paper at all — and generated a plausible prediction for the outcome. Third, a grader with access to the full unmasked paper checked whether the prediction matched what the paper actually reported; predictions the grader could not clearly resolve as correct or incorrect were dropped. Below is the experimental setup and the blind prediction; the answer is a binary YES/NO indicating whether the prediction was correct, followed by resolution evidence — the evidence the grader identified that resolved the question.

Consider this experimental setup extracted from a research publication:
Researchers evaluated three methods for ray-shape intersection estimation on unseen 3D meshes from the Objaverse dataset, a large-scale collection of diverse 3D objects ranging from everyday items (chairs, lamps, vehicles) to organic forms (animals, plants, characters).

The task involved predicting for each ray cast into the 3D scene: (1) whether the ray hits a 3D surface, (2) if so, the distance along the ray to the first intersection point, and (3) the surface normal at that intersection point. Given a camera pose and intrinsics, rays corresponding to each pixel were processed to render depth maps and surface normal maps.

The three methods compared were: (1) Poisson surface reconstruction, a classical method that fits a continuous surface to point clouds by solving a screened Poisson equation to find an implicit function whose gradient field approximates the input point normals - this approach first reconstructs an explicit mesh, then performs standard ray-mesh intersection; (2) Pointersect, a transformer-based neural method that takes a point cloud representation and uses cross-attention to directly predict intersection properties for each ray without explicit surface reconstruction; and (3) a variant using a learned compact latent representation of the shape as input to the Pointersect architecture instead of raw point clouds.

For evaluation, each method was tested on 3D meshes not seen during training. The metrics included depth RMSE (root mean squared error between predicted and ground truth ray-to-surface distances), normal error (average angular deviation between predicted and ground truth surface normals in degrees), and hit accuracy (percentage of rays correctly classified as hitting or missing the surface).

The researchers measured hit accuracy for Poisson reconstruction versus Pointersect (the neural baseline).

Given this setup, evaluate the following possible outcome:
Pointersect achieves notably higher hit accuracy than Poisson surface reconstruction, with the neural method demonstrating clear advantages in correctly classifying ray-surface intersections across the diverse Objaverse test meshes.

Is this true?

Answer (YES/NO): YES